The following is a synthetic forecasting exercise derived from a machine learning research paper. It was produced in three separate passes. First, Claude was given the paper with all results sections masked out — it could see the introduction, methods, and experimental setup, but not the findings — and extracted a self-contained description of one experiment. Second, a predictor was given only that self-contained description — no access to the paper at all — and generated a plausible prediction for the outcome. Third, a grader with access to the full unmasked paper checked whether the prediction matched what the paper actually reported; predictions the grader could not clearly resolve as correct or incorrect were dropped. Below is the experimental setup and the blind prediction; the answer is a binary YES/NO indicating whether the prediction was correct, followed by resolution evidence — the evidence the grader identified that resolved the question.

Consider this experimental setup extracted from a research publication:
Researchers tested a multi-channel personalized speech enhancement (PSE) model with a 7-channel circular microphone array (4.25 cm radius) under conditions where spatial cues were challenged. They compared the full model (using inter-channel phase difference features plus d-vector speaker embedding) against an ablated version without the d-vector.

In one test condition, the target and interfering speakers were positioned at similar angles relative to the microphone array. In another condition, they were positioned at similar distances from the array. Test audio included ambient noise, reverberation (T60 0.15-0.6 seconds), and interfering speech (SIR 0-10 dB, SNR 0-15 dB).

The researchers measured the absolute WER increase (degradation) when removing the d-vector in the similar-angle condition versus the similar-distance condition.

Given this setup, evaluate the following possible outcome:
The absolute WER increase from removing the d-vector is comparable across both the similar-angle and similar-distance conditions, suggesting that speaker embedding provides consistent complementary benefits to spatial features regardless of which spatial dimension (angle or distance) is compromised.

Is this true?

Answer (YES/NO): NO